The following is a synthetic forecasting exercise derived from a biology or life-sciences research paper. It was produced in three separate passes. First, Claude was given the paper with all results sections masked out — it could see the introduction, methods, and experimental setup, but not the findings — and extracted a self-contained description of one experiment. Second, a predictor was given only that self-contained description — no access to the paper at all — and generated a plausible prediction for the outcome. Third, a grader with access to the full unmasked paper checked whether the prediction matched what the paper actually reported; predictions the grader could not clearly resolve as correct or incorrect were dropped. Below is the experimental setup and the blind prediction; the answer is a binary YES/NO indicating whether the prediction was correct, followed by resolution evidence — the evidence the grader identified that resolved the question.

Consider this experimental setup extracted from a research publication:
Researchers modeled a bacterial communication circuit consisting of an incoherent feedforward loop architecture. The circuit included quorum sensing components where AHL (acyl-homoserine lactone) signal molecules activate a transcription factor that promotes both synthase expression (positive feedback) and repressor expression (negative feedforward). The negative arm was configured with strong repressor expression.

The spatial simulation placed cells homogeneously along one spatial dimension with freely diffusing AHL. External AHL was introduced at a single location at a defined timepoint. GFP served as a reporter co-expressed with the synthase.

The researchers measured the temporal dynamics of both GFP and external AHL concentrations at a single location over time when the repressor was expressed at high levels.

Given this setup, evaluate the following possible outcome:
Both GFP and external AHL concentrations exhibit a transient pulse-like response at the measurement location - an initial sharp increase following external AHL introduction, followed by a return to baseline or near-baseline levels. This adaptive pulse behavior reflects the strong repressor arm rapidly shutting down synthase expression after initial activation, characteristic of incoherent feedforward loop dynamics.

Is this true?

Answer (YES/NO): NO